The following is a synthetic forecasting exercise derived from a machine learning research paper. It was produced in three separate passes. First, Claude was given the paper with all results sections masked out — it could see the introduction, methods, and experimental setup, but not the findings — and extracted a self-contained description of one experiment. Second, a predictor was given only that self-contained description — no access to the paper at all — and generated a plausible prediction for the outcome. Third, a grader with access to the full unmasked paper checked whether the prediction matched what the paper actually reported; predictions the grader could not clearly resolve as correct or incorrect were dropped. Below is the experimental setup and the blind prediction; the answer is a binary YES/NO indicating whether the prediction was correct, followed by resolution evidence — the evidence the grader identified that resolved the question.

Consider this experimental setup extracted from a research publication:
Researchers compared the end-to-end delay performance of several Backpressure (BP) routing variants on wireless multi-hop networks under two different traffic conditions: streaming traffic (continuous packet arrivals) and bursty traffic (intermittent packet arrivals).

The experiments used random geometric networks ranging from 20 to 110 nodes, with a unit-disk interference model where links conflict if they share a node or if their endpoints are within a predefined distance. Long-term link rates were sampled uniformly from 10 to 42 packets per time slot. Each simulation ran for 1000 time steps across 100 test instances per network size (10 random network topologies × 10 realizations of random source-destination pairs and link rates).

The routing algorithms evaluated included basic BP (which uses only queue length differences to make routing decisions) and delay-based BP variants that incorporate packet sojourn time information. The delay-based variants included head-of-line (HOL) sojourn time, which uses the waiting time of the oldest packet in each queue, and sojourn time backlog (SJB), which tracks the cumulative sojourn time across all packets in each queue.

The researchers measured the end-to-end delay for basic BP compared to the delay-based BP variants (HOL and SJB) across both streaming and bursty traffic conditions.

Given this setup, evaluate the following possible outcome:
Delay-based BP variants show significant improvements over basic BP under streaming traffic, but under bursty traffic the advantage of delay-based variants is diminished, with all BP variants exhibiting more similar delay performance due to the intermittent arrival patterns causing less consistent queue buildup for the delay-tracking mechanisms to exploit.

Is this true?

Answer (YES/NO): NO